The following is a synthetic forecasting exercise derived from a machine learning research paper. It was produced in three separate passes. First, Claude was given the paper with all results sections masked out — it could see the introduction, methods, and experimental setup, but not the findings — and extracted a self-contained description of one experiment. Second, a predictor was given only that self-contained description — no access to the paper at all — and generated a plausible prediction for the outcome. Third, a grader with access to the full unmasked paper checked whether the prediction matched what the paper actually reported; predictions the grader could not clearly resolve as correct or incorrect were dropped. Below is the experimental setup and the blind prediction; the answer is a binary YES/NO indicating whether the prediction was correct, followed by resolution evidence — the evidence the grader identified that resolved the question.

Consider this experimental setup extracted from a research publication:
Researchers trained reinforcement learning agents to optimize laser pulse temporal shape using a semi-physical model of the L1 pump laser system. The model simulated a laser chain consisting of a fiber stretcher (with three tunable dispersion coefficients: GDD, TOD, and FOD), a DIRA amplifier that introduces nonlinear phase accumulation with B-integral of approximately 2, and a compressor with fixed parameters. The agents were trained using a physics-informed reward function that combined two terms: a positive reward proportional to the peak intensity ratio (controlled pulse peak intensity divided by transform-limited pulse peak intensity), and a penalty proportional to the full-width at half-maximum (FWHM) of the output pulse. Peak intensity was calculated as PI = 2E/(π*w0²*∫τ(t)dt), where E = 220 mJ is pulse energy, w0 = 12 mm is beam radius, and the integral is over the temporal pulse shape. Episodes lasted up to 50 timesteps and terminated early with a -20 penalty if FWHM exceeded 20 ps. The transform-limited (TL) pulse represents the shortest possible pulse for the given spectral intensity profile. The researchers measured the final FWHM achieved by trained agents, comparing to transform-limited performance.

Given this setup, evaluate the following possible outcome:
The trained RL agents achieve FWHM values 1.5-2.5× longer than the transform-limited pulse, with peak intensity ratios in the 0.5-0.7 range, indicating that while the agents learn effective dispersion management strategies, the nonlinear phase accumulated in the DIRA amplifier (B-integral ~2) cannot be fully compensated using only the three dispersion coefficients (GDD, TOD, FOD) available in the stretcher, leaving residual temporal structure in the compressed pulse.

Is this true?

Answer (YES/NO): NO